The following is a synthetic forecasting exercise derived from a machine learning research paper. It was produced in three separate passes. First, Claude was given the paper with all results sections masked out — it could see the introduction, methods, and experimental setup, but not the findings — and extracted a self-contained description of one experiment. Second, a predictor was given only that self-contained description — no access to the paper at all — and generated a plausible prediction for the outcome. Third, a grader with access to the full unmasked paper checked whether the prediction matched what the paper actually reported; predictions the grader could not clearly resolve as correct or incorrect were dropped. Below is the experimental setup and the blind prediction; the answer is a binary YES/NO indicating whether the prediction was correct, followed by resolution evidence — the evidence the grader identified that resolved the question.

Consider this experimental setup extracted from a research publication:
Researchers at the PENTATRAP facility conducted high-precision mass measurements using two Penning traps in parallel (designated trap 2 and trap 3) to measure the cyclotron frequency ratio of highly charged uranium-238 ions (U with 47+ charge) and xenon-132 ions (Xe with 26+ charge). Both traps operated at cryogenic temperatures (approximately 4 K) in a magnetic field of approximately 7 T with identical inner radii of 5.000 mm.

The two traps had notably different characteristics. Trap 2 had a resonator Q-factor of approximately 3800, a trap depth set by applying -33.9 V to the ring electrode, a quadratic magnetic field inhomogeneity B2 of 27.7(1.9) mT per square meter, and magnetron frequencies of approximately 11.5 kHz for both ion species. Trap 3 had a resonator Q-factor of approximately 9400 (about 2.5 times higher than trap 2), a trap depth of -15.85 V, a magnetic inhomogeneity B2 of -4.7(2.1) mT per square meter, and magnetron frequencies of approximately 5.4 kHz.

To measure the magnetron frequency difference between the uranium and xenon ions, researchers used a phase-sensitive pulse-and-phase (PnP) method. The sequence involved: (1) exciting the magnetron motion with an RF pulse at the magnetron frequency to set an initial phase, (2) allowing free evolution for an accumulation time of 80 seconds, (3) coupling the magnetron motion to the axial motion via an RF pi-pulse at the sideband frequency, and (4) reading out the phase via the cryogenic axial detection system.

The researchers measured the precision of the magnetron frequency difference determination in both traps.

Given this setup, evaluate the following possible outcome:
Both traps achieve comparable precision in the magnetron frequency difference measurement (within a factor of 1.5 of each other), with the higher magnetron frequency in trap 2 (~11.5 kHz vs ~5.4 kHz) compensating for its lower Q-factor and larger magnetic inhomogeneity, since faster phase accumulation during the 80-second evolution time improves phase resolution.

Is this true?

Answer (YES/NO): NO